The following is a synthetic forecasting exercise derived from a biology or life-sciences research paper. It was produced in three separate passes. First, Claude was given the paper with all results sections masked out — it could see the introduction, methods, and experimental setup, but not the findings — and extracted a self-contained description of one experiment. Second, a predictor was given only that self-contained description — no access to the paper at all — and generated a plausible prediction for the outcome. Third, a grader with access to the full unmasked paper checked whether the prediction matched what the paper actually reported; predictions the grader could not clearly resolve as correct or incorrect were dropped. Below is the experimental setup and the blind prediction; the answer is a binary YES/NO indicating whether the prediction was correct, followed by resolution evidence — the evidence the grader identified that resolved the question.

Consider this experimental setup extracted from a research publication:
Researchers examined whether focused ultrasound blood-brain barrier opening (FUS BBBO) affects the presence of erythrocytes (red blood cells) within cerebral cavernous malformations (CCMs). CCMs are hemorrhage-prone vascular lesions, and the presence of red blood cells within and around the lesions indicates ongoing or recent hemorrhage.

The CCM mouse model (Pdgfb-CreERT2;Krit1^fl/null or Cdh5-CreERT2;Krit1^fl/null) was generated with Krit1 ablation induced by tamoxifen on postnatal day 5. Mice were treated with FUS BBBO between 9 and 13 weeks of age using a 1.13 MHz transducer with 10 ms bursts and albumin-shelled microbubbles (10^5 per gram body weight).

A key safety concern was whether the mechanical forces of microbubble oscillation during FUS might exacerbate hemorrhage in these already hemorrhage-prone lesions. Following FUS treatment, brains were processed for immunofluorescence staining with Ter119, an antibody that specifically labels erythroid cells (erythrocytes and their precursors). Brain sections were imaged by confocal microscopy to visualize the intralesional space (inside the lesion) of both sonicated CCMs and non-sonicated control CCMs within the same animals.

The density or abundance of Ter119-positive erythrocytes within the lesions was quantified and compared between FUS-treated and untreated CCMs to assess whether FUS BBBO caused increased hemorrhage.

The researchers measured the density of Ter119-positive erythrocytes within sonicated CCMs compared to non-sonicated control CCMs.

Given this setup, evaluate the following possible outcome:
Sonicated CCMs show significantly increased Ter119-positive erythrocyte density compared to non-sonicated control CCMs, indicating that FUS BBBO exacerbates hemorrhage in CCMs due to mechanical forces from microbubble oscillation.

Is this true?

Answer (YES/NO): NO